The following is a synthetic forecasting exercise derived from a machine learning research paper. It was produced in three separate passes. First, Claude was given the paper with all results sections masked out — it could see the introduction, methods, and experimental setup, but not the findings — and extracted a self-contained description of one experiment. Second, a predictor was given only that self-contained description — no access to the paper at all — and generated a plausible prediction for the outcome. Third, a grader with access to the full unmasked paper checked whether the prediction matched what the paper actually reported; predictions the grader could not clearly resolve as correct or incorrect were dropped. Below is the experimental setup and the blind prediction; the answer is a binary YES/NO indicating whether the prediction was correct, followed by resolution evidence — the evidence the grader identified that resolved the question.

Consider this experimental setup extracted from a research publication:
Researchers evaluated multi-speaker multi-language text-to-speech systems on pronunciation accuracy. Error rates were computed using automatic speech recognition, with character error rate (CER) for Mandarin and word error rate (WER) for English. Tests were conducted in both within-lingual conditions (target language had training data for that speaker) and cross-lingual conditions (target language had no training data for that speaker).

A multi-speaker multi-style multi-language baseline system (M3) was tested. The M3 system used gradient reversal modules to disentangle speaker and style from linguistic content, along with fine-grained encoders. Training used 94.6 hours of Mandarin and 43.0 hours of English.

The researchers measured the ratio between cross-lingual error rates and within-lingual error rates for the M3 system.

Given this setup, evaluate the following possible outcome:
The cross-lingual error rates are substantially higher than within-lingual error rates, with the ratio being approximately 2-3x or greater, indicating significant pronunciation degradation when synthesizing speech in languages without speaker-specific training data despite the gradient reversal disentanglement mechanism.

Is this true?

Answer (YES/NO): YES